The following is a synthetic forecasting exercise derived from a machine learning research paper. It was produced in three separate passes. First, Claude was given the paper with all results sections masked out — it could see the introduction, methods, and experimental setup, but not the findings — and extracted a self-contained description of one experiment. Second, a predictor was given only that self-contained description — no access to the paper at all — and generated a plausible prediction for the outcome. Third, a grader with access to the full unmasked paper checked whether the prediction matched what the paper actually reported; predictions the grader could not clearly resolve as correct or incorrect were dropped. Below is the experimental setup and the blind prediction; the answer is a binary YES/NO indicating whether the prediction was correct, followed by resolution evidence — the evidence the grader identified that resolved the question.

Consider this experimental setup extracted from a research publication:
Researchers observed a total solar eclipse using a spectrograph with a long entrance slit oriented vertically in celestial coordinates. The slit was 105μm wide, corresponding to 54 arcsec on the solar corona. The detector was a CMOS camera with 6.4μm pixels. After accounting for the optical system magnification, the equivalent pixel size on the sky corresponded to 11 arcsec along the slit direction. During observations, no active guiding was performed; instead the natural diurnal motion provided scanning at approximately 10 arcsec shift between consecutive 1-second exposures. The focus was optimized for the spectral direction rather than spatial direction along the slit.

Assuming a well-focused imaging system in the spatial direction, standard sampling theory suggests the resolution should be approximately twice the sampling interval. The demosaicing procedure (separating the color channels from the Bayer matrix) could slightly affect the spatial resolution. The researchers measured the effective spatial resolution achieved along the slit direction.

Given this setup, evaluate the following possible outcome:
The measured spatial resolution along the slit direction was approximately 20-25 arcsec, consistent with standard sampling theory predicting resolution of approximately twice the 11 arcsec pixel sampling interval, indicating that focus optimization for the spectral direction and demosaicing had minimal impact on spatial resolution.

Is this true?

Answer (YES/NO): YES